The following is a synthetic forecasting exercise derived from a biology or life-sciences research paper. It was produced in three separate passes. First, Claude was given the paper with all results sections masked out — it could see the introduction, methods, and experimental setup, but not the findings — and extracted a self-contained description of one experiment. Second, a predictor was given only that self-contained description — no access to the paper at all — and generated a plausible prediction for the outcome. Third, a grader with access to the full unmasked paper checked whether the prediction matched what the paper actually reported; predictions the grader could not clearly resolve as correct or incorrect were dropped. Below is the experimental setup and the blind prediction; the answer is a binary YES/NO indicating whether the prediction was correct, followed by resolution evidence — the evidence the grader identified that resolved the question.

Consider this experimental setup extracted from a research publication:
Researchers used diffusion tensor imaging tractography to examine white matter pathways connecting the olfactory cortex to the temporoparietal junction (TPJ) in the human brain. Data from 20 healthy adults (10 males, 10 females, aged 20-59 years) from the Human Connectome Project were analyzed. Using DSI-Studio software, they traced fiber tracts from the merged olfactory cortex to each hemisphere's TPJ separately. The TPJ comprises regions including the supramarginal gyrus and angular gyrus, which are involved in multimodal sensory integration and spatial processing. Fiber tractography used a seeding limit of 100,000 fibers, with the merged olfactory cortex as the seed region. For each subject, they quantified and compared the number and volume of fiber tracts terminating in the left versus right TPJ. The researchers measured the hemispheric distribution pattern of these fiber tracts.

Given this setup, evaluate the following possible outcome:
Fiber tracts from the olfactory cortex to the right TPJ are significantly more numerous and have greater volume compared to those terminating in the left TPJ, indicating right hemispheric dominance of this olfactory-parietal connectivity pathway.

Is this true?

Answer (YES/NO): YES